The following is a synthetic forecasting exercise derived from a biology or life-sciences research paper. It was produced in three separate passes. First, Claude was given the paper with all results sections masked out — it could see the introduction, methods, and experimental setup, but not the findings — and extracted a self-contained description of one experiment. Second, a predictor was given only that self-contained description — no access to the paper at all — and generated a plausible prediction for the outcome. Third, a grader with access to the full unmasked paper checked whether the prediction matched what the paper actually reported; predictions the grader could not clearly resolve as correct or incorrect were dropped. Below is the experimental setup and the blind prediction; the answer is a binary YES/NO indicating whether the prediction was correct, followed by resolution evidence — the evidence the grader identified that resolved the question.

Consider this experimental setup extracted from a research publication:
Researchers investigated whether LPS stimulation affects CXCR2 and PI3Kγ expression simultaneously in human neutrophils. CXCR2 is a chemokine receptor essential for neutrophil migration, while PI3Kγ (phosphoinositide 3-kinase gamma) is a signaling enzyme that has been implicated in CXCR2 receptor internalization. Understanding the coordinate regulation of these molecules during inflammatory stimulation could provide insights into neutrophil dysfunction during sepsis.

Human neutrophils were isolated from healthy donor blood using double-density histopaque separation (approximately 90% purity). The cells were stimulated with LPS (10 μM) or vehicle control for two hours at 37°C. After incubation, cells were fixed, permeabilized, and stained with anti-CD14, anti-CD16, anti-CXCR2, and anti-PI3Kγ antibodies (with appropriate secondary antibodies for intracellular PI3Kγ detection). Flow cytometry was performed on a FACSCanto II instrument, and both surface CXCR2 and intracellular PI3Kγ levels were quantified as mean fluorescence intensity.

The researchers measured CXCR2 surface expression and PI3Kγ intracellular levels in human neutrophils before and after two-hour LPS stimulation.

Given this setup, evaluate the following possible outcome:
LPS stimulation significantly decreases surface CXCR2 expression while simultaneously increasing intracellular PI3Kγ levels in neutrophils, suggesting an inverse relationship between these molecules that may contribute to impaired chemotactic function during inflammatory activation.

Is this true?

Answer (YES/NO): YES